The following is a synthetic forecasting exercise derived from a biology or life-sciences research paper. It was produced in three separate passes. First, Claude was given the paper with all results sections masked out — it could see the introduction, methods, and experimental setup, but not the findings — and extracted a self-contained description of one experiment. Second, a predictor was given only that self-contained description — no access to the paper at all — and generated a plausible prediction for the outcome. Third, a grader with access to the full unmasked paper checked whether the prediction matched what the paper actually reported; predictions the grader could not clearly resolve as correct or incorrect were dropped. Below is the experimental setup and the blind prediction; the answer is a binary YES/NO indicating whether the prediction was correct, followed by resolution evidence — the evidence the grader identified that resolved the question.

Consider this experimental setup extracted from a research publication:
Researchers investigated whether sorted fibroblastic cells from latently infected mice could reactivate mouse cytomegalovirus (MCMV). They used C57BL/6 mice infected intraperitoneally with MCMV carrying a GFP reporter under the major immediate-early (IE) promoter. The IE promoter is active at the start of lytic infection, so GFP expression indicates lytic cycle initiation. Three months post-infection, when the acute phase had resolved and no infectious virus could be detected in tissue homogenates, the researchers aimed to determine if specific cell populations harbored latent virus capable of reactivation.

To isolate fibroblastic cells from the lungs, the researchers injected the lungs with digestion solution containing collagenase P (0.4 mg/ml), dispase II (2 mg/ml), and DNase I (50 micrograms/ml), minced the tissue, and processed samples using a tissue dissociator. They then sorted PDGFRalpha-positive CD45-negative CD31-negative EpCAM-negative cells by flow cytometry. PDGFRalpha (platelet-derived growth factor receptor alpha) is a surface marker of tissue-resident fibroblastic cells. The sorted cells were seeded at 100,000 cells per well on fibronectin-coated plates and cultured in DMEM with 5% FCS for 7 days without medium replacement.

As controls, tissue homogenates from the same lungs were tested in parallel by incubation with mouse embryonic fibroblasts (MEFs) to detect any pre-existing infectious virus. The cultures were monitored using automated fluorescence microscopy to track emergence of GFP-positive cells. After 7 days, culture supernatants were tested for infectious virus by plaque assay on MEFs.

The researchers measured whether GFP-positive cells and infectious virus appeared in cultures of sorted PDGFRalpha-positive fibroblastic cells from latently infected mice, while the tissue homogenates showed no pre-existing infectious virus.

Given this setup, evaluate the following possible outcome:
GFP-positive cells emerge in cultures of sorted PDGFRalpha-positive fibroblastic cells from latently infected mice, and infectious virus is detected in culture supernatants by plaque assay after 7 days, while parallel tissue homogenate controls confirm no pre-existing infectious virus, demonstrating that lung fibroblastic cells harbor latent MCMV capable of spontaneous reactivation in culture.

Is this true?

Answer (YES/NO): NO